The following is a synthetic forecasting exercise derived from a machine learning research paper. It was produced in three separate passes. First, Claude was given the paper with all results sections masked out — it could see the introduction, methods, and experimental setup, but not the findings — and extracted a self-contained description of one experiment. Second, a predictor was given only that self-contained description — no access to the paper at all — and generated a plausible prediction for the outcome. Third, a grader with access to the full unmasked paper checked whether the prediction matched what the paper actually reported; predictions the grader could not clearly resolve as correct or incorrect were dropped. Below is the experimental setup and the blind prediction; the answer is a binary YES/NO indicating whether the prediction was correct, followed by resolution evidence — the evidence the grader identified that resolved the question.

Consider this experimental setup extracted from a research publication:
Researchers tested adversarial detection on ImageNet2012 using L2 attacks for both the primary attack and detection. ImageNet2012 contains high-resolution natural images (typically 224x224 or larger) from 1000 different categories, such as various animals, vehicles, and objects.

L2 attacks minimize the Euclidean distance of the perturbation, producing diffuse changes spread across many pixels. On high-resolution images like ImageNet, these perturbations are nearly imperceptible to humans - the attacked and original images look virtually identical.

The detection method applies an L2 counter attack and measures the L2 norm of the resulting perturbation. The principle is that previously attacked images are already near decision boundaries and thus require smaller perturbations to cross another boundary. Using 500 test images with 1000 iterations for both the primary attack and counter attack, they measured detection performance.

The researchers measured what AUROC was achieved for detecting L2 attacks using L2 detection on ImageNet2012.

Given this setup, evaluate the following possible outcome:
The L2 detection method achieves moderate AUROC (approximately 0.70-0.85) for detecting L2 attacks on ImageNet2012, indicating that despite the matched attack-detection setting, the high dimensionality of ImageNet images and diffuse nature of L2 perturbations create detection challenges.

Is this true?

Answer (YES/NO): NO